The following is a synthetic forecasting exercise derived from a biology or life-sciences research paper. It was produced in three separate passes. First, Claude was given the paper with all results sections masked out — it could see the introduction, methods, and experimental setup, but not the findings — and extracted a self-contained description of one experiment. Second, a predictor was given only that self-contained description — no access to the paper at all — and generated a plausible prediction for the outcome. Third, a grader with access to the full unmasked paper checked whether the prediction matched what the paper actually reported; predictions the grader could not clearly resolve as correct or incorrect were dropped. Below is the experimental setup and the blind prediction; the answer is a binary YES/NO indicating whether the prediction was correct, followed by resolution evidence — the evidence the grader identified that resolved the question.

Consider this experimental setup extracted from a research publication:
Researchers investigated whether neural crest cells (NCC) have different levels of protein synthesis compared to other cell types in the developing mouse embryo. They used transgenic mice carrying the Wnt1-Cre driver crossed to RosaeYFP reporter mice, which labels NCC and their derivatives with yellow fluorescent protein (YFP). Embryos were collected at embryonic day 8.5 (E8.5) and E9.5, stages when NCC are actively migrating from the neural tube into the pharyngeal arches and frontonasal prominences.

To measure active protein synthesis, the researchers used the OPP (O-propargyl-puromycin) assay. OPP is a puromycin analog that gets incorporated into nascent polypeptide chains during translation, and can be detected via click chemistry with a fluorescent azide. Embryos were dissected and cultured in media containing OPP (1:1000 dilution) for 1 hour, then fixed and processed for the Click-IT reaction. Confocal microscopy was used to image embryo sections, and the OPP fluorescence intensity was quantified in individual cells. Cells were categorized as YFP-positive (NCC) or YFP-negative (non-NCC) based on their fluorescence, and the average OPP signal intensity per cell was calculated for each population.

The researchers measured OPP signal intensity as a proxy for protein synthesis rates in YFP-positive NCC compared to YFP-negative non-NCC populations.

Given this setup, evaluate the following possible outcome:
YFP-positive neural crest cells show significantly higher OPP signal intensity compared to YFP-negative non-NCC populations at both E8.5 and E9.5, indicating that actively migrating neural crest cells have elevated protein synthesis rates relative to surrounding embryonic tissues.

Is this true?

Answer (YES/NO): NO